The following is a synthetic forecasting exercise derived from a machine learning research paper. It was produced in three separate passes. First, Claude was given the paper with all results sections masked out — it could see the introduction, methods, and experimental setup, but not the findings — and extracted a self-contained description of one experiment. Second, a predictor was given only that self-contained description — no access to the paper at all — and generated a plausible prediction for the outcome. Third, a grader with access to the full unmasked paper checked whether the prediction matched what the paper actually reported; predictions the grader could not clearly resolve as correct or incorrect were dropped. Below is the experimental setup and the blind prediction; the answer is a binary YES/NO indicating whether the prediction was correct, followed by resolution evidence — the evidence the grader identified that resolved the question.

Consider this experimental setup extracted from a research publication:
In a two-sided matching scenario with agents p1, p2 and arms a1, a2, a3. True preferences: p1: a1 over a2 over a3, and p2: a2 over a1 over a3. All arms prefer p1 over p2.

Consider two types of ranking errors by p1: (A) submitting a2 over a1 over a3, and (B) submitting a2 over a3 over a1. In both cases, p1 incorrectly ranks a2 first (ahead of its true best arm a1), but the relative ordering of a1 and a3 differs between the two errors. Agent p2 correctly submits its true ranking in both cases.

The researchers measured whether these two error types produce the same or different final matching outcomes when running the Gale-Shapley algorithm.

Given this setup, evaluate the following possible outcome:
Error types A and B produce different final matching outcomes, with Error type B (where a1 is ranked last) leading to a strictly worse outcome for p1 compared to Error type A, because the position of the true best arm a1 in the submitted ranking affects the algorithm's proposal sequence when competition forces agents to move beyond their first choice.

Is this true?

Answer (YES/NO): NO